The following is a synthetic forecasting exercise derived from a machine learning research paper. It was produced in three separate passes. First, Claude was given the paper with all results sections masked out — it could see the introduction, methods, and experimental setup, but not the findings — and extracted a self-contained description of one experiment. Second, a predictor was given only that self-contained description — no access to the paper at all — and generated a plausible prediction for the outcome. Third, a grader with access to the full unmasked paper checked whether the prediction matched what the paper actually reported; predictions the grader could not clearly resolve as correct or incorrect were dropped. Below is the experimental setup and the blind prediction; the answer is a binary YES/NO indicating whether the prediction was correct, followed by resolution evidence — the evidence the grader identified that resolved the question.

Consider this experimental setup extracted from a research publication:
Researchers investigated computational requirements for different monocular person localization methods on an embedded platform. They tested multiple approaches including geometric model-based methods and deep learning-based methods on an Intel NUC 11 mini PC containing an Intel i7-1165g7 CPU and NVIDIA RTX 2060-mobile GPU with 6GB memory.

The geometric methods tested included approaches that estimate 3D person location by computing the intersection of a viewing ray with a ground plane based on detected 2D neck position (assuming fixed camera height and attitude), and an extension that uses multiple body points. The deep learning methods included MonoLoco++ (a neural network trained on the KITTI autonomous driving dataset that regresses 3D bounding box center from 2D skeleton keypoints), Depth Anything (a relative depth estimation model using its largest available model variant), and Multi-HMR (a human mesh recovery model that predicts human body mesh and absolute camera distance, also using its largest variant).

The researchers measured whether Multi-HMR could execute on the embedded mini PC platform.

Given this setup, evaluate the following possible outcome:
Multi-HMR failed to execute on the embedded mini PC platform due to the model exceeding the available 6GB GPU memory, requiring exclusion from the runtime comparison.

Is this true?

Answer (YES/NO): NO